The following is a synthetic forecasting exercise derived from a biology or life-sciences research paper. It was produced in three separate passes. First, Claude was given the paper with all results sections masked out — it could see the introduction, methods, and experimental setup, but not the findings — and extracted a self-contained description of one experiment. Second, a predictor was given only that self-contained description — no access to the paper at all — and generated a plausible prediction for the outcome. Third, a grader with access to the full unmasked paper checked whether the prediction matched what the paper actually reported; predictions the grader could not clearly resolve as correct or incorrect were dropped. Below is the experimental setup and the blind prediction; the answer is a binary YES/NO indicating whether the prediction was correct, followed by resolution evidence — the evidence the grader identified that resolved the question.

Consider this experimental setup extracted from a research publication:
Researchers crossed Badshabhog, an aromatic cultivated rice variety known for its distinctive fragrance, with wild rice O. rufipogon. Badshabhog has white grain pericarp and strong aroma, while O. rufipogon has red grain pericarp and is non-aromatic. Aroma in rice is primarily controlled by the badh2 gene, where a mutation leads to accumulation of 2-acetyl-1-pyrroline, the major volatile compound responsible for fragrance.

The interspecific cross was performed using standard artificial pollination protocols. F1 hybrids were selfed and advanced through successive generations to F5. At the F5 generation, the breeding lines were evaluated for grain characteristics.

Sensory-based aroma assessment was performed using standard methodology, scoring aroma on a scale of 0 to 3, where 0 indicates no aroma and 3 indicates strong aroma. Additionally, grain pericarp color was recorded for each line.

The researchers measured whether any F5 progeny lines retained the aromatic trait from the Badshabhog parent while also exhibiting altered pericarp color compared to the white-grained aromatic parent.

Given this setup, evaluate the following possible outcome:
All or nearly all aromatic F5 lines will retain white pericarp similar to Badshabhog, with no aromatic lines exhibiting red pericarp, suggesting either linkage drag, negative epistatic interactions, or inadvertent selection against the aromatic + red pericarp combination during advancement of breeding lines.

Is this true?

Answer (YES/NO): NO